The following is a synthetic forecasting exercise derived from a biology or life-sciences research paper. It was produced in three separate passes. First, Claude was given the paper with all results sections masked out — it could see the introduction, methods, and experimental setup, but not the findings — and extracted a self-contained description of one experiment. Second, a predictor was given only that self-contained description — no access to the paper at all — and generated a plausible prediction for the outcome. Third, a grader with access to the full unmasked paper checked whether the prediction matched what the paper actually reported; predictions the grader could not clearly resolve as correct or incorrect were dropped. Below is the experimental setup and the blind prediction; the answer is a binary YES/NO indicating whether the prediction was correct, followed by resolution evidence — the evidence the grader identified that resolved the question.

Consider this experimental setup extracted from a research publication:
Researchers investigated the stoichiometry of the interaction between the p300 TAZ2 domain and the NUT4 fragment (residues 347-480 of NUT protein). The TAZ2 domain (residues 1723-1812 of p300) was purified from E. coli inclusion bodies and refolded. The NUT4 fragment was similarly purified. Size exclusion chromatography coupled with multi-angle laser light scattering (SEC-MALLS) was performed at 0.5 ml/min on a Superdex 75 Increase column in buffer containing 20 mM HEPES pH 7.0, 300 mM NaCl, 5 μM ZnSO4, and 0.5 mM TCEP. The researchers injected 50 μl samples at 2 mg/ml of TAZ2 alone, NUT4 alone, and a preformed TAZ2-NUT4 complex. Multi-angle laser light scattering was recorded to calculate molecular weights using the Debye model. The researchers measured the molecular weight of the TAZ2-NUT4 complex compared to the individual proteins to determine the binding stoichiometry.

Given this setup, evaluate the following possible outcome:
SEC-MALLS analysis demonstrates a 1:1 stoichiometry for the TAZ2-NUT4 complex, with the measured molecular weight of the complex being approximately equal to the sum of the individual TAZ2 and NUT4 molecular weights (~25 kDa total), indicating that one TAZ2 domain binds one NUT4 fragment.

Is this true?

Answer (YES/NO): YES